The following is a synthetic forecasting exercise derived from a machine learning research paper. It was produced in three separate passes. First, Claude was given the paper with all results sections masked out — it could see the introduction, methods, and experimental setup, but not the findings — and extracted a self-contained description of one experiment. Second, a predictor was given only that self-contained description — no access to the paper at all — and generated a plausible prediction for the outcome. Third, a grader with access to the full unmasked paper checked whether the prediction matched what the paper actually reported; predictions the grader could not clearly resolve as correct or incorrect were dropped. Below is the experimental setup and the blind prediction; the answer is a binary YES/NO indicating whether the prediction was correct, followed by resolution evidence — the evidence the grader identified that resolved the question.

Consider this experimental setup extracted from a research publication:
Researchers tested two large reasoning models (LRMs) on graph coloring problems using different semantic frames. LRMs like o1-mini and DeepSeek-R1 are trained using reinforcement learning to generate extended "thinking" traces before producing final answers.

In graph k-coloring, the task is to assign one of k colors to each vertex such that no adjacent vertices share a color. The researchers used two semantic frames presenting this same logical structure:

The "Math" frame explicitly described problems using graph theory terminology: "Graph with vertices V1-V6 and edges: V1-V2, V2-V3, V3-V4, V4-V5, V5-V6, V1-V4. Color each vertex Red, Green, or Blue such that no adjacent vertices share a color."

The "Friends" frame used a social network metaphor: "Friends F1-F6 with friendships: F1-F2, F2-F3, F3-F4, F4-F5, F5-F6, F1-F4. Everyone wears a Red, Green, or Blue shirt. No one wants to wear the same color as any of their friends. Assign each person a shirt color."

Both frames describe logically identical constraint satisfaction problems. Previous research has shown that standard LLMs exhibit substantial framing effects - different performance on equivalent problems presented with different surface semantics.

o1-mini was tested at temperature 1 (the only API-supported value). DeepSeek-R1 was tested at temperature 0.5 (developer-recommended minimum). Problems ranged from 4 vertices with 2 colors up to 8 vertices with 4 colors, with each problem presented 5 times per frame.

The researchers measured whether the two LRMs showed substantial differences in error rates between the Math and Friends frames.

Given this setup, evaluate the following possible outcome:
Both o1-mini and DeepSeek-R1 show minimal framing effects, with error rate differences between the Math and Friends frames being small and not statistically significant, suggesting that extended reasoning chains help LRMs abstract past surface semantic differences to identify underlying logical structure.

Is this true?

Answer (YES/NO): NO